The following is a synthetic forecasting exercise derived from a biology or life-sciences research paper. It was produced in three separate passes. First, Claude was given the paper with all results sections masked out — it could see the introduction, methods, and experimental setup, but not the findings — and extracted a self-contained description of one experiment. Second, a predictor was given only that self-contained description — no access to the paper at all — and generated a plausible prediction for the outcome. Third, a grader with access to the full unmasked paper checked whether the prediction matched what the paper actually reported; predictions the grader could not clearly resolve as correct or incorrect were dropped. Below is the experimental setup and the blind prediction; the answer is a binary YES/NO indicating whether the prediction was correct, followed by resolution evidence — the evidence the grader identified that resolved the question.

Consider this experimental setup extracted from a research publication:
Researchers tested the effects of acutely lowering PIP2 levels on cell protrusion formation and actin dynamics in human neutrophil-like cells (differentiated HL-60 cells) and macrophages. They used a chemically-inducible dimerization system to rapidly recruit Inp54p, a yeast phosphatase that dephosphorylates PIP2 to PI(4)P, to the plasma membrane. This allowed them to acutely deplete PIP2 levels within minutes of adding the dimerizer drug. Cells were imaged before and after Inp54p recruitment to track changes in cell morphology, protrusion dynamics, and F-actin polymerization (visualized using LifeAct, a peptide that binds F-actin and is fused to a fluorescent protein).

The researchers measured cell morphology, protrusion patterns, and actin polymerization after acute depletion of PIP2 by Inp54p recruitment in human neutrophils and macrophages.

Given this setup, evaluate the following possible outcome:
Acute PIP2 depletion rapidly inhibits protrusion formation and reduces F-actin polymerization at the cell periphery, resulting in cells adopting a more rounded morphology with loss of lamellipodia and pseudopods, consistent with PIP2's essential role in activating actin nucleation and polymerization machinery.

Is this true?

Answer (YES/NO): NO